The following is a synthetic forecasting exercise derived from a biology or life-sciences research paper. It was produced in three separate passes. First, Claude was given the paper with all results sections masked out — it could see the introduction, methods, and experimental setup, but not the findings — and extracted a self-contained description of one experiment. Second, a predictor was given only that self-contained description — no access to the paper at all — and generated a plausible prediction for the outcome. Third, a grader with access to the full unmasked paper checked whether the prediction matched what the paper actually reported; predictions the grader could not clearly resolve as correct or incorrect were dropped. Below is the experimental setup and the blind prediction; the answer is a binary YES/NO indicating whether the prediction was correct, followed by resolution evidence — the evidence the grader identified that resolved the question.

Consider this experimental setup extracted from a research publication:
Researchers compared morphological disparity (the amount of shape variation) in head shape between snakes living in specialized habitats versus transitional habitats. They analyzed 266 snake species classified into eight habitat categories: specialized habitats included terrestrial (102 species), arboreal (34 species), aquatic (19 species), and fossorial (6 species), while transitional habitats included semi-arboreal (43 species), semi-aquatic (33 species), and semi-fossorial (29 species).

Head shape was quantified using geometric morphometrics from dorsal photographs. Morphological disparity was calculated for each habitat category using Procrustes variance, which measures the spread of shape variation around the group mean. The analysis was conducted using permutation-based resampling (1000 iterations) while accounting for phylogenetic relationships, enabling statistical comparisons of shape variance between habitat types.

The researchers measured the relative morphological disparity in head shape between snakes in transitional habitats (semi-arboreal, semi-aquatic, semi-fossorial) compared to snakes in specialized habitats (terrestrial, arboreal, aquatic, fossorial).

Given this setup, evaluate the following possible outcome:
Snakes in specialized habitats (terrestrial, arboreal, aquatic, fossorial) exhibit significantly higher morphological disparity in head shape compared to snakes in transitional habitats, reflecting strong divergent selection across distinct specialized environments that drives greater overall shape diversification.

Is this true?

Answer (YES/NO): NO